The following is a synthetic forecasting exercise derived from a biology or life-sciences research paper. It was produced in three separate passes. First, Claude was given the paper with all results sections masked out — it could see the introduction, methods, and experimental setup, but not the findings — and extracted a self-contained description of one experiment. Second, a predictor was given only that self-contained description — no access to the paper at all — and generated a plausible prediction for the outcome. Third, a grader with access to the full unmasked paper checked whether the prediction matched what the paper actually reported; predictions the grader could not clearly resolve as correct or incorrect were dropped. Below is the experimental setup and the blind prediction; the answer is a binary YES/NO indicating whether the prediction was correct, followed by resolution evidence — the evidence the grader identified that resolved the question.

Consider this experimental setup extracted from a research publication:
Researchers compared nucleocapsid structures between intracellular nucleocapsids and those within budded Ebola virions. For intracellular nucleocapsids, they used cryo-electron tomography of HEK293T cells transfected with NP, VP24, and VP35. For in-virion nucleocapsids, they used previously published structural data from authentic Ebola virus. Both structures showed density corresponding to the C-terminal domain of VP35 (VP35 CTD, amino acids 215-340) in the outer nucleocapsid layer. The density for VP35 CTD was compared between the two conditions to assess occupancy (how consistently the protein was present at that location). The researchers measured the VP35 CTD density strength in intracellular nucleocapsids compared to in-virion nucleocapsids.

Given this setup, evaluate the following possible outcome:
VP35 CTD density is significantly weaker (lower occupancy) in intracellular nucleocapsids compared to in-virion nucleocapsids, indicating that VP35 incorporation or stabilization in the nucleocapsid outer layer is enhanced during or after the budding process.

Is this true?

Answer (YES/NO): NO